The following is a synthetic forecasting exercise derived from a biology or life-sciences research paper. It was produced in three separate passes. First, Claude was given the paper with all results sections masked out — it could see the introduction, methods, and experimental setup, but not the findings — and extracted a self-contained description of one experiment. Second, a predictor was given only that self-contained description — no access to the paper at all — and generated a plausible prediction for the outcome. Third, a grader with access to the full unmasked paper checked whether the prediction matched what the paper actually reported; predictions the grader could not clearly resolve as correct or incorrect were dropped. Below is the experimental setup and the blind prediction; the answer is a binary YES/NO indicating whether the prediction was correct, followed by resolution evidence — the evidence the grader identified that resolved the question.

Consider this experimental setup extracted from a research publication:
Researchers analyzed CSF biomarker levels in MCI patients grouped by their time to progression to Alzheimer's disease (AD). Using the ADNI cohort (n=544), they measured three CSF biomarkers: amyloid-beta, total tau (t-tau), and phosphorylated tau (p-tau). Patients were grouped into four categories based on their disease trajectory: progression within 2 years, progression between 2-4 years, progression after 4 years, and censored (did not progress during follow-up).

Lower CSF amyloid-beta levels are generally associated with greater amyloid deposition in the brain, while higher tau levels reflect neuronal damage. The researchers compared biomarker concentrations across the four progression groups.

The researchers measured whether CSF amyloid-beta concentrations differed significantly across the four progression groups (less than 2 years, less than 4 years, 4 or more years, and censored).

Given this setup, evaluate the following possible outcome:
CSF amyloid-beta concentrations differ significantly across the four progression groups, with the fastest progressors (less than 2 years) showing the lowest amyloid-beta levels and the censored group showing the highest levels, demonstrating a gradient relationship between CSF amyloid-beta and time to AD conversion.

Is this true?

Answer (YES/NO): NO